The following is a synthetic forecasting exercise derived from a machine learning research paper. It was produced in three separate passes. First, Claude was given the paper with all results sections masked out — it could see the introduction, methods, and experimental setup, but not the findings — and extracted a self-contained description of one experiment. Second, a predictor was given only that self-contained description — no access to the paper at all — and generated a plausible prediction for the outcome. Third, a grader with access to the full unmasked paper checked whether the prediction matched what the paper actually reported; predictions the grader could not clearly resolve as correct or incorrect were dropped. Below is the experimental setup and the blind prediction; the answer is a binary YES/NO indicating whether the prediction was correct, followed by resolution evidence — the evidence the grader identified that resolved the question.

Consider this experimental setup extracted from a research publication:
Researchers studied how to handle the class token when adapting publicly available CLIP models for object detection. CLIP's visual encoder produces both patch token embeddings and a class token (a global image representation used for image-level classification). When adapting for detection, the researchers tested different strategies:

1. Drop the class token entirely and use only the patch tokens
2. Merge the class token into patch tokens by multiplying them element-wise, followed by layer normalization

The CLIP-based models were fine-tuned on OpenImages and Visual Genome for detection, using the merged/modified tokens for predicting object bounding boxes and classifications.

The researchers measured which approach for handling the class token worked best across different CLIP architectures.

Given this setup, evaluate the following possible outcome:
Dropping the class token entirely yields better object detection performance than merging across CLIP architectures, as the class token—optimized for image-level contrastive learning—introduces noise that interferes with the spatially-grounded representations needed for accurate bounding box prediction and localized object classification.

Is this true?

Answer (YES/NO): NO